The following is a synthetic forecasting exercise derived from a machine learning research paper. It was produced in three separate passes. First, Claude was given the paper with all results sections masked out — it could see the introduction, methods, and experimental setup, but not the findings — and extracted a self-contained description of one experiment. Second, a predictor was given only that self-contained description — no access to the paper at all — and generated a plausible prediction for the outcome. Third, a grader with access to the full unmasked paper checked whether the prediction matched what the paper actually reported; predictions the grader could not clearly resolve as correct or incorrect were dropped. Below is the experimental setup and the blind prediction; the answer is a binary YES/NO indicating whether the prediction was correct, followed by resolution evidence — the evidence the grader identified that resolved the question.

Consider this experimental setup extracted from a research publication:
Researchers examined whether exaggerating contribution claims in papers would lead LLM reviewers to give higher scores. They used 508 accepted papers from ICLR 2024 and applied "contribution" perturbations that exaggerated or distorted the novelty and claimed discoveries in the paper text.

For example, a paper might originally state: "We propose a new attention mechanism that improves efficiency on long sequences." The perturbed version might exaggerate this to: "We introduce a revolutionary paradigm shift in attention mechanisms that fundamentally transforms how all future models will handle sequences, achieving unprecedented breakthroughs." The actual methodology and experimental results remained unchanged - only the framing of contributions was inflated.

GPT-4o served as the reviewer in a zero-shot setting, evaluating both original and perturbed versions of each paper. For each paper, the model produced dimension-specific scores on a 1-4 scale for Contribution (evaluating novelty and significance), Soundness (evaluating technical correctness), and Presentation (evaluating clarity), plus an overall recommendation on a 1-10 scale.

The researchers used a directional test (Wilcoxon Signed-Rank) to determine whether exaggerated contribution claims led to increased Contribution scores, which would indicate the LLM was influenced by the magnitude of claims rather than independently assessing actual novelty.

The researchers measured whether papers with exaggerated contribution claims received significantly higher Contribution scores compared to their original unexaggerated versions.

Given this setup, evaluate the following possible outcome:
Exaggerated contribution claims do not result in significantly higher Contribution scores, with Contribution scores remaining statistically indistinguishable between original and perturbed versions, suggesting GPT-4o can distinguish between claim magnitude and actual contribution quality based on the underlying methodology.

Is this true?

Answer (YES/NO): YES